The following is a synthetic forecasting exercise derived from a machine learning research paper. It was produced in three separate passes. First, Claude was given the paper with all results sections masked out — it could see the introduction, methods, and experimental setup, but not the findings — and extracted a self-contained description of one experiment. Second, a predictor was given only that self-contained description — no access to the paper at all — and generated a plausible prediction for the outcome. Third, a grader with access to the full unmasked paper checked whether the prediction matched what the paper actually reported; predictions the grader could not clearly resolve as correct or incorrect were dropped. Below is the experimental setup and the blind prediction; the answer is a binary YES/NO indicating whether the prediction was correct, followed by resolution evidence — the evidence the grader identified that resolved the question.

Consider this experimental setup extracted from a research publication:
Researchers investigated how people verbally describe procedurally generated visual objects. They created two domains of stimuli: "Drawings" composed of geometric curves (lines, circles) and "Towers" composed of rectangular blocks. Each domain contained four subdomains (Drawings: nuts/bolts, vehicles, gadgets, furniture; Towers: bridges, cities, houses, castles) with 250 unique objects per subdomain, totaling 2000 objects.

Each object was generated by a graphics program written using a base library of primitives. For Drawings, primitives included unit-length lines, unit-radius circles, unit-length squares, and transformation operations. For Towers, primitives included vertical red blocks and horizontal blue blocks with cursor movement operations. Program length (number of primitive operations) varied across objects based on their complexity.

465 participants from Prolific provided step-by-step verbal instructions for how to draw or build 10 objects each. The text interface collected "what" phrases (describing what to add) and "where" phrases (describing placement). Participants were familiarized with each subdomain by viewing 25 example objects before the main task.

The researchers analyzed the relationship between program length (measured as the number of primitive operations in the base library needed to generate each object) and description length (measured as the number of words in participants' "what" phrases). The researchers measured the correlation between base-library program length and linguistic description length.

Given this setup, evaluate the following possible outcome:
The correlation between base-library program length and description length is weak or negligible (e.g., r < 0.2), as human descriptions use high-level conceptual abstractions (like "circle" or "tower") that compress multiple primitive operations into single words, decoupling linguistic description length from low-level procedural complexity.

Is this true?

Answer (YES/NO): NO